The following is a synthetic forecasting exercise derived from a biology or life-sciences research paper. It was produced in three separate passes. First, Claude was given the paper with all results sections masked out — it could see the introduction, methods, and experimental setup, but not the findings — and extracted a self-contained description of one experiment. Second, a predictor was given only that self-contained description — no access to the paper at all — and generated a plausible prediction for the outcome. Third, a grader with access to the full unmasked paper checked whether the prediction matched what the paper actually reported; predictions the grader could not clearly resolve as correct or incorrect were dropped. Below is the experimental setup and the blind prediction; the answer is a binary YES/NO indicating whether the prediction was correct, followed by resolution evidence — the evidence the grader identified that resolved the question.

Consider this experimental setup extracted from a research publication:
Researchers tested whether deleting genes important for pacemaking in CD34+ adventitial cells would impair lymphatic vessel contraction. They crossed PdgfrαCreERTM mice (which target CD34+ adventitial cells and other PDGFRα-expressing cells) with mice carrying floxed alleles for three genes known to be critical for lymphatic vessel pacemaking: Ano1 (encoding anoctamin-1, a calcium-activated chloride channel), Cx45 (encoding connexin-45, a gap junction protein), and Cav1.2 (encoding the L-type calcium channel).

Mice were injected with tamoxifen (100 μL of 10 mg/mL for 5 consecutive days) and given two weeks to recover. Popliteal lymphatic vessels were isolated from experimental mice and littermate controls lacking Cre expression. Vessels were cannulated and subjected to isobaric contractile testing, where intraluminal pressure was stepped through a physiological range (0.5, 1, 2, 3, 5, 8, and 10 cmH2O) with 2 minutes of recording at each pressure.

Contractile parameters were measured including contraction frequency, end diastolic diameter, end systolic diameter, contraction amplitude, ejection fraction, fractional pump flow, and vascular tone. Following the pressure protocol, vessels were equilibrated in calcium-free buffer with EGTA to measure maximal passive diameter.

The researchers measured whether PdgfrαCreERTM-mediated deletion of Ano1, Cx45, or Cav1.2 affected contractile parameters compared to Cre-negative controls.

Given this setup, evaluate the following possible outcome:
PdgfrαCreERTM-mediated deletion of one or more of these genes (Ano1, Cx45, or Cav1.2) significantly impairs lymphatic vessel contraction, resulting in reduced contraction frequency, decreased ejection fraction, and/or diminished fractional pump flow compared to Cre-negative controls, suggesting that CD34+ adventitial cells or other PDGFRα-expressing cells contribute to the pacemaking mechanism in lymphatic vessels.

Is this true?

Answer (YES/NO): NO